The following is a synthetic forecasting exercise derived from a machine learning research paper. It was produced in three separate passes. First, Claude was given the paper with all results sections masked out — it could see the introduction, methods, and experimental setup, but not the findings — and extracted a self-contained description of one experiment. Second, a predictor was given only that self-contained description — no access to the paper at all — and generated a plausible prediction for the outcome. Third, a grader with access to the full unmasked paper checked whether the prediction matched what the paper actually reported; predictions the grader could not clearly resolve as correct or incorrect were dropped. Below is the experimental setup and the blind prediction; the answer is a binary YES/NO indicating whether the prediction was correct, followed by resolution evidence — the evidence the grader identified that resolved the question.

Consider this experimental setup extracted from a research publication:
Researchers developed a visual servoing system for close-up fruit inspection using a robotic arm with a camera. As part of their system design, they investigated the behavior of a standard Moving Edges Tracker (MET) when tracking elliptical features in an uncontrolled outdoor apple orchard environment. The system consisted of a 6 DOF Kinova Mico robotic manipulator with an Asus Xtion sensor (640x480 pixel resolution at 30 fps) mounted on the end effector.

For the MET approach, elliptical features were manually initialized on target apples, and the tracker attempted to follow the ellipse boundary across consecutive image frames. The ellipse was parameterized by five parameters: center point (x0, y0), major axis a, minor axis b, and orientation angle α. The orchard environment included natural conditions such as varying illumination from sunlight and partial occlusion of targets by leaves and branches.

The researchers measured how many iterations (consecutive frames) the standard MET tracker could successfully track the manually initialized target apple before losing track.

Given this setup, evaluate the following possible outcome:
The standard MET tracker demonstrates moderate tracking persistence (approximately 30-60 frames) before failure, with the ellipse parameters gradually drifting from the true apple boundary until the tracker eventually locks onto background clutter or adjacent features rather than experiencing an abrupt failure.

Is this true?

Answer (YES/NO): NO